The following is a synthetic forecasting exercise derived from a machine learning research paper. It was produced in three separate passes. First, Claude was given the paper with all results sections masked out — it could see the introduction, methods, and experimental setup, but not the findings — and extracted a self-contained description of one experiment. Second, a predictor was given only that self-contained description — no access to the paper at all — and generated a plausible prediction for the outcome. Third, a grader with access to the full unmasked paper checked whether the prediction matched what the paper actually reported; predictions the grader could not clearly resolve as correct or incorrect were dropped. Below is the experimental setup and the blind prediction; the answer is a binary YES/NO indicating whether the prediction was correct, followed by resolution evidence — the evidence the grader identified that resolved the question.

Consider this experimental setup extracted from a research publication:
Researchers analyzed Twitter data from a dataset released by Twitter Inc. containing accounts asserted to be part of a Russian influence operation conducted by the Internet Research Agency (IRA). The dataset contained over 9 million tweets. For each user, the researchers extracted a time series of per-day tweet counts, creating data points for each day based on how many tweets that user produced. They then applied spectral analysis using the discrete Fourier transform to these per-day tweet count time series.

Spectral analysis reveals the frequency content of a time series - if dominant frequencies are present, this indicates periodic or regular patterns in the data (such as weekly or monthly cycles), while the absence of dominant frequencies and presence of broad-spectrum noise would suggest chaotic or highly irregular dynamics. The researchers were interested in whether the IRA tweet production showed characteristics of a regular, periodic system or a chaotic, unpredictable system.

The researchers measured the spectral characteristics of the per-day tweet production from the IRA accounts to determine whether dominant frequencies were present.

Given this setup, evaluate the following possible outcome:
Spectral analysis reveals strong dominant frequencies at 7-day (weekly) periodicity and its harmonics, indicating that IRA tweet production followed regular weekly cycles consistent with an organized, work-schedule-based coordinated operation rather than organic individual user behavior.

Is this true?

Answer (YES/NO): NO